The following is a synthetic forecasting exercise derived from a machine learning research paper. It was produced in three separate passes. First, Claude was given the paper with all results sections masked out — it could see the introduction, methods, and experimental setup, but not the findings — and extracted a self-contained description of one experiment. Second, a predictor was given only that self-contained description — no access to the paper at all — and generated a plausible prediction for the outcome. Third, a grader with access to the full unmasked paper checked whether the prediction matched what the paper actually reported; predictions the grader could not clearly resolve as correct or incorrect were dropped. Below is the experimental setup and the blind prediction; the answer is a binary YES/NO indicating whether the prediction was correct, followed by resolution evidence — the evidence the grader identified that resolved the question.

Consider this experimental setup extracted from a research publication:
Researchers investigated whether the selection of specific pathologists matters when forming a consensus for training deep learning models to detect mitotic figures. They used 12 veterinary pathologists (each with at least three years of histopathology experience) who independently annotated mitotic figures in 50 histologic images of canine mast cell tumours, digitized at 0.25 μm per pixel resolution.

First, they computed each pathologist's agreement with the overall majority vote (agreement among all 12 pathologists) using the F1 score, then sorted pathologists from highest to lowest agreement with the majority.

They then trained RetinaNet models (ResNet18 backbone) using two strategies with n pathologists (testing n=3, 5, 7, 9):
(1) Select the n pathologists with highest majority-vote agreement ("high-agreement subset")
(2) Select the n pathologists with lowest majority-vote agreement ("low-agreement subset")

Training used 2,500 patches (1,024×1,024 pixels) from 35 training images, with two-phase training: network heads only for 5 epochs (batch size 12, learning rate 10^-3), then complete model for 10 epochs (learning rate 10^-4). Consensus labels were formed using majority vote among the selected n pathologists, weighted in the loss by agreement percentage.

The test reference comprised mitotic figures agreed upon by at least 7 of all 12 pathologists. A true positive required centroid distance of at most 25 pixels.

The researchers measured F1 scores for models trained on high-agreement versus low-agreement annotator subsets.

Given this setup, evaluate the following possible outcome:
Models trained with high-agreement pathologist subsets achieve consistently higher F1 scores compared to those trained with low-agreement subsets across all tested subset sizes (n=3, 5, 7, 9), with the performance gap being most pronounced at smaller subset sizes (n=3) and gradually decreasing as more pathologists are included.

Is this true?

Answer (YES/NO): NO